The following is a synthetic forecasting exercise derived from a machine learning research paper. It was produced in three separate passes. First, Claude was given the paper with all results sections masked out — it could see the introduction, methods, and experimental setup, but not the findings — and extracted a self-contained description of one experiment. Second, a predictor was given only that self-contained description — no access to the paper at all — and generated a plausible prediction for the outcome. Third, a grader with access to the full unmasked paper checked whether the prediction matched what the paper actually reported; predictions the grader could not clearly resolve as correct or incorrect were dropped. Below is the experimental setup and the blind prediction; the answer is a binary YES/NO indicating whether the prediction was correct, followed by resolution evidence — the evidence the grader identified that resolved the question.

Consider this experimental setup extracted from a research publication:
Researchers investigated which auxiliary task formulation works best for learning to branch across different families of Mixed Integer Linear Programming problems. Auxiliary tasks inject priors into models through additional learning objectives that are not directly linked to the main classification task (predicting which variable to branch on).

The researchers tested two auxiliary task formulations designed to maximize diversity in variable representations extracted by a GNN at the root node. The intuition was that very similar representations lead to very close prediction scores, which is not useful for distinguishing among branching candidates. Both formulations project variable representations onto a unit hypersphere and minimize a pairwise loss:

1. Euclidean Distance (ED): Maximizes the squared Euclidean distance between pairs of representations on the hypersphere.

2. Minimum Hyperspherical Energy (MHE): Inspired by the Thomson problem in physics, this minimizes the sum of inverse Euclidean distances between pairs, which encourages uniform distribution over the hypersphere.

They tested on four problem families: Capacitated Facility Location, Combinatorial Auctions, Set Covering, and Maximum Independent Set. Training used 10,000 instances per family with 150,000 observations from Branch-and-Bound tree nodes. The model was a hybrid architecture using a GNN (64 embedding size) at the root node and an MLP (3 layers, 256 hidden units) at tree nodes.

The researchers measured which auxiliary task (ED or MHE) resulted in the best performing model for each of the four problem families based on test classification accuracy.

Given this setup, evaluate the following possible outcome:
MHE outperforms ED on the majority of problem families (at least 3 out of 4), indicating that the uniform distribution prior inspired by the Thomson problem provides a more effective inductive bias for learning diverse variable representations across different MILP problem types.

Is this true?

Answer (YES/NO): YES